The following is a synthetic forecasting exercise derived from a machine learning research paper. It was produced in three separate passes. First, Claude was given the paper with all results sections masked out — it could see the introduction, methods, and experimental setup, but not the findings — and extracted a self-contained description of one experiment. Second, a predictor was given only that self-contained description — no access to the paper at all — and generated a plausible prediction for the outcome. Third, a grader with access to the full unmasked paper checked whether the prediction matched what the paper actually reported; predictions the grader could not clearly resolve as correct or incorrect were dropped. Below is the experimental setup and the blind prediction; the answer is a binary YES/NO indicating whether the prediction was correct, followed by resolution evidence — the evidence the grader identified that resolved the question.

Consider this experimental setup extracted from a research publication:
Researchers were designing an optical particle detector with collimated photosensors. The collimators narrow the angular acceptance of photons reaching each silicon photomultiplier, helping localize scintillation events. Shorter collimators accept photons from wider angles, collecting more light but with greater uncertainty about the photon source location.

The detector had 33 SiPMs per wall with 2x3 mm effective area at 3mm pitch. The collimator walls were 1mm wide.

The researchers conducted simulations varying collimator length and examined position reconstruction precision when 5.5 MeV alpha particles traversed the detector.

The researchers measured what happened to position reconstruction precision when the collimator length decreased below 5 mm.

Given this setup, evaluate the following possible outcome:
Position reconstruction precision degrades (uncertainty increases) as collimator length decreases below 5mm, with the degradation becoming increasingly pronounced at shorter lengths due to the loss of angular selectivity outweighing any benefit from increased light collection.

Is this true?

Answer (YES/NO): YES